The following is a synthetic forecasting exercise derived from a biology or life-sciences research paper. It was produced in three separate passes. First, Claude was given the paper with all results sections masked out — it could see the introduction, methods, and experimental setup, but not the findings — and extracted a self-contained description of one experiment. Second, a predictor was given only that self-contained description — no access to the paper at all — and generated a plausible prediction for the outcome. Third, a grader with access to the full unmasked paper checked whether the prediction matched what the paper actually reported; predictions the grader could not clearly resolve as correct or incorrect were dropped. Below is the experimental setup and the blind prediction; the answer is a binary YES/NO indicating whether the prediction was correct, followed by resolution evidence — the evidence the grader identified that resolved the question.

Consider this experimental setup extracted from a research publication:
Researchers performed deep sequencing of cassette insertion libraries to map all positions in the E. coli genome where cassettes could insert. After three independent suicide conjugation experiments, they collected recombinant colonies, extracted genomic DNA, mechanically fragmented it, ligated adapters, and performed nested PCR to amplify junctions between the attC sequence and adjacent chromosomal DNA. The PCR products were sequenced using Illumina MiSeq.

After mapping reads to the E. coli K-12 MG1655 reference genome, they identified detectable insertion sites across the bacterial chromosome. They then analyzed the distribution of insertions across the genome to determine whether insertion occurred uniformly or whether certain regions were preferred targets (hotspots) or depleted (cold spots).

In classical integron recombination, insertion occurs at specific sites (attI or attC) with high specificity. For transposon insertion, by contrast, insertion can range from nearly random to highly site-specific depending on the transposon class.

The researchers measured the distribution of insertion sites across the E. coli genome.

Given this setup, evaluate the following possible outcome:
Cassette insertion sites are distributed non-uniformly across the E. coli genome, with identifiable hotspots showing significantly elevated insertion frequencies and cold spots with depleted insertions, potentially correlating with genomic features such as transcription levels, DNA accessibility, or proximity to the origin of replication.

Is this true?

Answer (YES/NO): NO